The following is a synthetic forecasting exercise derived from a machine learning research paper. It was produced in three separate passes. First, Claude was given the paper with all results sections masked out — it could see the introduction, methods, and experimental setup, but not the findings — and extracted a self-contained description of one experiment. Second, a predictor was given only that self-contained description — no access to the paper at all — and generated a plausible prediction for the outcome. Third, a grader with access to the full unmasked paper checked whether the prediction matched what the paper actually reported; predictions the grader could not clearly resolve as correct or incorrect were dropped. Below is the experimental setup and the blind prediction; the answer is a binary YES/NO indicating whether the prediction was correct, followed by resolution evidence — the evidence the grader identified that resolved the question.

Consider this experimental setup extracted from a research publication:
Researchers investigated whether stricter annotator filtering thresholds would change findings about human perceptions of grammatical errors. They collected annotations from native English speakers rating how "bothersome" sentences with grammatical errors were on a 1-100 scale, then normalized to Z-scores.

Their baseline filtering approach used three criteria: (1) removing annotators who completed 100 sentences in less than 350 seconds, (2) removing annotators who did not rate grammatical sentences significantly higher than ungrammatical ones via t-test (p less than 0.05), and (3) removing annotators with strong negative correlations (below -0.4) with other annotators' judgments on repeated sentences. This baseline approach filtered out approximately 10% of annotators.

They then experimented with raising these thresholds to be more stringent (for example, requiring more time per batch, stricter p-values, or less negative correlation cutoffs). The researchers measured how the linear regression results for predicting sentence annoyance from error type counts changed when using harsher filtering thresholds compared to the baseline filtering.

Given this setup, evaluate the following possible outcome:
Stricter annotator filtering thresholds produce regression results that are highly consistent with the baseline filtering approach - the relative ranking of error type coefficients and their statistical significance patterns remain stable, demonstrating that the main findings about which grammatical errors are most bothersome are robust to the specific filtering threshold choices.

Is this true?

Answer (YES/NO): YES